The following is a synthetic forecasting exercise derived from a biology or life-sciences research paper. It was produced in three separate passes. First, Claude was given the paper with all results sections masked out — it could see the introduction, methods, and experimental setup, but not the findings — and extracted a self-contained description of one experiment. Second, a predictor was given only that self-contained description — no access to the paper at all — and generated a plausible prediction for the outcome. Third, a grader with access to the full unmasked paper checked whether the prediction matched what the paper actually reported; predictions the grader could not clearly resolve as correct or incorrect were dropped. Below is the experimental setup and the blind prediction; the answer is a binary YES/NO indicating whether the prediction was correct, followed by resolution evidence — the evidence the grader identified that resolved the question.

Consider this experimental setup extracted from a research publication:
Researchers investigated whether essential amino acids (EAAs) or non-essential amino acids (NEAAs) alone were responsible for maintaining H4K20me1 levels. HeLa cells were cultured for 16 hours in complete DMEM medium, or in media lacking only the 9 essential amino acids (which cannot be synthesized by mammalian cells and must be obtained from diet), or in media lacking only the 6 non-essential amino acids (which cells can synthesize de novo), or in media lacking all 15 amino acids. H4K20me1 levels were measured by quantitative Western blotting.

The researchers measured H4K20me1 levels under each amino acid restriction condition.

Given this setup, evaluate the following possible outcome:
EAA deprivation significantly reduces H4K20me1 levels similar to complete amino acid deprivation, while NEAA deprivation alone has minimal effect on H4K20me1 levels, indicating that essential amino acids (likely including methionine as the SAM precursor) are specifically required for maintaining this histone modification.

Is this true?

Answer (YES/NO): NO